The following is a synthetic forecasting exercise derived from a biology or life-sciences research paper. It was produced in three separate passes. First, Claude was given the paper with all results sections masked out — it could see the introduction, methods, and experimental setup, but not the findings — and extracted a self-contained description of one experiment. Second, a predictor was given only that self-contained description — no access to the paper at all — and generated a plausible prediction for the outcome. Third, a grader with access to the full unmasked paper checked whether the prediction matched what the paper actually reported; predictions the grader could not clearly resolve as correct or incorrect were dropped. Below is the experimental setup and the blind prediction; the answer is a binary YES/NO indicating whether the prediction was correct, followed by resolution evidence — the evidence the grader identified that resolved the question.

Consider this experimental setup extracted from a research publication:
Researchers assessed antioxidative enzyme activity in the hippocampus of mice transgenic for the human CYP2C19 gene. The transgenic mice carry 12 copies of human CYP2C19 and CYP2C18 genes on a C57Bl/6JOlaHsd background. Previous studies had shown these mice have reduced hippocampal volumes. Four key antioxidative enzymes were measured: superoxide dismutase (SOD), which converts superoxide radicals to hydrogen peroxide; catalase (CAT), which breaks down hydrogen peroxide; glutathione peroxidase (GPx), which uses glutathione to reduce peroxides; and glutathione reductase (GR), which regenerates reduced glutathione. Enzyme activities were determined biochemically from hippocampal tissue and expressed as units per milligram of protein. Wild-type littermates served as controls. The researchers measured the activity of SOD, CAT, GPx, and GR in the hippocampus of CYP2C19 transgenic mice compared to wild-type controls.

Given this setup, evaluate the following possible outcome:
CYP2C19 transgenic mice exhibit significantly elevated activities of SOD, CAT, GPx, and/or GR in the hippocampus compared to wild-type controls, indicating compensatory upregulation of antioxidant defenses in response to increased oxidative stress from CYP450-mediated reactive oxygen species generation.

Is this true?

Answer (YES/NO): YES